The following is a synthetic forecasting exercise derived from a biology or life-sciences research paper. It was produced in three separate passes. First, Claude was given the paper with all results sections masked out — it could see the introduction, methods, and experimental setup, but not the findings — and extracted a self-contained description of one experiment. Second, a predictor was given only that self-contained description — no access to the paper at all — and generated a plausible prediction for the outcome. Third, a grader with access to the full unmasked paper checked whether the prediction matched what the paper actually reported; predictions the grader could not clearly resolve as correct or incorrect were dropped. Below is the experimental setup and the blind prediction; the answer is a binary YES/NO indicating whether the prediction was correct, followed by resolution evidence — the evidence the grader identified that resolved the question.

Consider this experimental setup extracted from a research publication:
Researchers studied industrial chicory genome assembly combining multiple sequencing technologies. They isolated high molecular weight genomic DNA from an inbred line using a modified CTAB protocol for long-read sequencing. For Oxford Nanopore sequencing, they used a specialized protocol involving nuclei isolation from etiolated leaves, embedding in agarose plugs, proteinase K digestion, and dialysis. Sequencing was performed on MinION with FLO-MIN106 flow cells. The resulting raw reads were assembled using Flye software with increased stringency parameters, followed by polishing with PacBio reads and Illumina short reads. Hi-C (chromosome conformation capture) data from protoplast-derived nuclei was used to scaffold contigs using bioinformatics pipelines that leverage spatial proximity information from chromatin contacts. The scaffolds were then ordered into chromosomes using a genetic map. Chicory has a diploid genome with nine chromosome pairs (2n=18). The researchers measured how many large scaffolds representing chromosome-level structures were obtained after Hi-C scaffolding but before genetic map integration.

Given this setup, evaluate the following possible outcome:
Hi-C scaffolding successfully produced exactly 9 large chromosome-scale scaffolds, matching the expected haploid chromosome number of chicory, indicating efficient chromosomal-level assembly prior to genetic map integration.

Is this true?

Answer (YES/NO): NO